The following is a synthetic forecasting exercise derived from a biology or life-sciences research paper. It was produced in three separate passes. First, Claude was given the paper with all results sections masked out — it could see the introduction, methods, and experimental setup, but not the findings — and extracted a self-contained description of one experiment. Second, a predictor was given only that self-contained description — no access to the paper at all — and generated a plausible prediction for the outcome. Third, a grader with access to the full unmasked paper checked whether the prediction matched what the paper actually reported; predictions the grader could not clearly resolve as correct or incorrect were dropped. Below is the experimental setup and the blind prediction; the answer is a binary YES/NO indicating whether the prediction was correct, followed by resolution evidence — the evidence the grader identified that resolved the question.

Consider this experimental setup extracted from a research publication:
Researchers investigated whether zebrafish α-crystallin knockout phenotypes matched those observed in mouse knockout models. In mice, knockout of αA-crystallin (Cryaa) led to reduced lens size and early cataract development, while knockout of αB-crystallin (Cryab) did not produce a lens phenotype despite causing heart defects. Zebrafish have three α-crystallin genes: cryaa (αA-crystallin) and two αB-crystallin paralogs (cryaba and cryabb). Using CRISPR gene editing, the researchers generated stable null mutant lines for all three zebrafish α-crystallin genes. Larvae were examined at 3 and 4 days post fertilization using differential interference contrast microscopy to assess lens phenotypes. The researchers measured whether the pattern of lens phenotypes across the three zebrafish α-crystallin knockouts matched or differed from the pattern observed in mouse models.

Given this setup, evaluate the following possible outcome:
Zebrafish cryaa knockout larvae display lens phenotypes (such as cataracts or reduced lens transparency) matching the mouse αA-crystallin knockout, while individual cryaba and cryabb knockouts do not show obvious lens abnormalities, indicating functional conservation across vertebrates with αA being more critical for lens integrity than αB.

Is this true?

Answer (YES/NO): YES